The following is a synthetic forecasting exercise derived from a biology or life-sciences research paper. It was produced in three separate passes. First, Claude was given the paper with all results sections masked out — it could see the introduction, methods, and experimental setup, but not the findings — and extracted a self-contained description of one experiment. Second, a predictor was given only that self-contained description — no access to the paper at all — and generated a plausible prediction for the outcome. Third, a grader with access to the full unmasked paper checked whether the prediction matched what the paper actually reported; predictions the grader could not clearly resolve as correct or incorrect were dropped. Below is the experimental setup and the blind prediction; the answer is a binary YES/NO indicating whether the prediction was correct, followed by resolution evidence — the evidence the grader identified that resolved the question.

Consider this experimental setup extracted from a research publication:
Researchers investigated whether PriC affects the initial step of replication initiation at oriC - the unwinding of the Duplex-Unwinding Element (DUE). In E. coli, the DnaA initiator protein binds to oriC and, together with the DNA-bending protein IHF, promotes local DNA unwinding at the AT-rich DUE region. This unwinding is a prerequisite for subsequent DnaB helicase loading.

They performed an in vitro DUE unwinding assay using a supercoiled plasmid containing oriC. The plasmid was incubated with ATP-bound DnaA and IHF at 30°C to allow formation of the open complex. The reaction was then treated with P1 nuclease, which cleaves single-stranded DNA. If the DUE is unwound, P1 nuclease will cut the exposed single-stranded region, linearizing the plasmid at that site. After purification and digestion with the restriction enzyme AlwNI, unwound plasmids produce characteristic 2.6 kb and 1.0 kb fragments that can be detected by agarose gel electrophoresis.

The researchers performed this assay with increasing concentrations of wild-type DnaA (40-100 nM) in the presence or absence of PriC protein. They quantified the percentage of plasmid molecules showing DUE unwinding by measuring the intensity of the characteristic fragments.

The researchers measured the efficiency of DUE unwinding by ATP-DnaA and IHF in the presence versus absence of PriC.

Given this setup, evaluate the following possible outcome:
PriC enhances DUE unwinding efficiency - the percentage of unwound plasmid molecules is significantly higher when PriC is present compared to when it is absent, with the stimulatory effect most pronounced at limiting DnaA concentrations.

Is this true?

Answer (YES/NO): NO